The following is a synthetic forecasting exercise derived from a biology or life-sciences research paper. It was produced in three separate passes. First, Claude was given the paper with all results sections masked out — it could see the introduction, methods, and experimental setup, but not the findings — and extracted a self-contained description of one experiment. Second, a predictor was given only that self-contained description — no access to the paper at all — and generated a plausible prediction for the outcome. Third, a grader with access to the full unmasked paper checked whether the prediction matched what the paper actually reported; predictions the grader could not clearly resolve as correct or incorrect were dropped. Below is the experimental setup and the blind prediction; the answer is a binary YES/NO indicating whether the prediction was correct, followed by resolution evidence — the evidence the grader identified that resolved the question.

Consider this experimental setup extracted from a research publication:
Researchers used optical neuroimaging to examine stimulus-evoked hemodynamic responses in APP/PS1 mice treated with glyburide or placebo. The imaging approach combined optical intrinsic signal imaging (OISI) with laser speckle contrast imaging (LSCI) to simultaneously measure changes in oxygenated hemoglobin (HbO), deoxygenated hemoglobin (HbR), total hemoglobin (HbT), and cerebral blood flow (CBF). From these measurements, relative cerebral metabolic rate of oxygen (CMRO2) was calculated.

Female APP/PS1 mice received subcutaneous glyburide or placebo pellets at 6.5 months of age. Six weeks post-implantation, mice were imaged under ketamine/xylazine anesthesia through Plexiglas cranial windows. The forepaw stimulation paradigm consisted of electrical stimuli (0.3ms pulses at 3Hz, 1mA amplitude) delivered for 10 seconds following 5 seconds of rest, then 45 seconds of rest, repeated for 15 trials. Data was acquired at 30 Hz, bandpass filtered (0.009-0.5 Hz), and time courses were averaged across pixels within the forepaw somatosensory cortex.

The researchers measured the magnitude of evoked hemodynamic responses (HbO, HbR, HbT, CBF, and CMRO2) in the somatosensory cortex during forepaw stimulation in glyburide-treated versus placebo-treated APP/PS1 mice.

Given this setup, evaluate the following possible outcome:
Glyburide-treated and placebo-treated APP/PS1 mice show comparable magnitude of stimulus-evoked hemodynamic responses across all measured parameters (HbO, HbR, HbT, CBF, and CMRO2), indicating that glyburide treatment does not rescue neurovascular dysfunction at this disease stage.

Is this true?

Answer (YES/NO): NO